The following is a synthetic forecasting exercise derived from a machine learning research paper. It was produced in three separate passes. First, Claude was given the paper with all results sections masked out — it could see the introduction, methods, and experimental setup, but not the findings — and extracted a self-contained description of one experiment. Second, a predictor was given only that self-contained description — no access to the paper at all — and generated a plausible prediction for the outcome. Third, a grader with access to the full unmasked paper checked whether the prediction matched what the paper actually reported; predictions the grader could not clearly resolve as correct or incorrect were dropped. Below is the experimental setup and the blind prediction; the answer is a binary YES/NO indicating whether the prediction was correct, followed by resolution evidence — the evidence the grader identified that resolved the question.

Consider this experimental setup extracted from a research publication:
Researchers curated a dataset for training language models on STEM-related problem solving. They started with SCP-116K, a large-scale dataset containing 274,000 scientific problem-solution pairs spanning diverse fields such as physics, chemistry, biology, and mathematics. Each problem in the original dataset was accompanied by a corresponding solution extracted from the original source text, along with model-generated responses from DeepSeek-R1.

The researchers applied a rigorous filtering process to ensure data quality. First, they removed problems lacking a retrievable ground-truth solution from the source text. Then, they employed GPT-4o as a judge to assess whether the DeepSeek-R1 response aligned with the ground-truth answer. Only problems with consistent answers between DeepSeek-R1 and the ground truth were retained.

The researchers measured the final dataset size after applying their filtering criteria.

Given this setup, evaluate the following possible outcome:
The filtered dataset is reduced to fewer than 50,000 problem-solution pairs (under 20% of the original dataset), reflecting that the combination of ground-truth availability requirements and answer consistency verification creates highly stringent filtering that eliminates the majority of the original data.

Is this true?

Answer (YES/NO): YES